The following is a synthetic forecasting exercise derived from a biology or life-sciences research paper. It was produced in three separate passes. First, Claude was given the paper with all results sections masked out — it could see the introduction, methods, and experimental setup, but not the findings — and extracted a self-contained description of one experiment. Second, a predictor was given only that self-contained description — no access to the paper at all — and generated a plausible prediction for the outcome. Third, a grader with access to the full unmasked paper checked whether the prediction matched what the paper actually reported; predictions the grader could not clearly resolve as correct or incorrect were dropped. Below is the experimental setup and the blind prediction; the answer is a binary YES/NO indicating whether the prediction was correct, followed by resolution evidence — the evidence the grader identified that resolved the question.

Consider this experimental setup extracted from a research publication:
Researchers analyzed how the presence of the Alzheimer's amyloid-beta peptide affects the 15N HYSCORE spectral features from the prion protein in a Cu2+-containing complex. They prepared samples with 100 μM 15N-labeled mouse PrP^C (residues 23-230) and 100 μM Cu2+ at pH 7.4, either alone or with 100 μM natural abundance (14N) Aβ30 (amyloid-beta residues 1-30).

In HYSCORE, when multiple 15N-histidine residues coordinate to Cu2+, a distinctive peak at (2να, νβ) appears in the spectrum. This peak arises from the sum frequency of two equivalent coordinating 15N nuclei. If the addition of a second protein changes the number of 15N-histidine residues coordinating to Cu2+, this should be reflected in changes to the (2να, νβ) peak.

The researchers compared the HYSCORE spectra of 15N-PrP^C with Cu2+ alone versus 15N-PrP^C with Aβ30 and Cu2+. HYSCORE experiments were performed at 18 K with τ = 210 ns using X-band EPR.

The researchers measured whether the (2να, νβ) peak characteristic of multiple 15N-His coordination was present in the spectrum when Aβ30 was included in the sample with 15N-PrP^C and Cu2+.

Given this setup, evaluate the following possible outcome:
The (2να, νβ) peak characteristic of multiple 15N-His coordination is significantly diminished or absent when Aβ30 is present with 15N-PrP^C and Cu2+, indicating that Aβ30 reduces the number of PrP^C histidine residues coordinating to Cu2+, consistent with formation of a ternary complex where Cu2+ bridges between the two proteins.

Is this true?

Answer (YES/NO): NO